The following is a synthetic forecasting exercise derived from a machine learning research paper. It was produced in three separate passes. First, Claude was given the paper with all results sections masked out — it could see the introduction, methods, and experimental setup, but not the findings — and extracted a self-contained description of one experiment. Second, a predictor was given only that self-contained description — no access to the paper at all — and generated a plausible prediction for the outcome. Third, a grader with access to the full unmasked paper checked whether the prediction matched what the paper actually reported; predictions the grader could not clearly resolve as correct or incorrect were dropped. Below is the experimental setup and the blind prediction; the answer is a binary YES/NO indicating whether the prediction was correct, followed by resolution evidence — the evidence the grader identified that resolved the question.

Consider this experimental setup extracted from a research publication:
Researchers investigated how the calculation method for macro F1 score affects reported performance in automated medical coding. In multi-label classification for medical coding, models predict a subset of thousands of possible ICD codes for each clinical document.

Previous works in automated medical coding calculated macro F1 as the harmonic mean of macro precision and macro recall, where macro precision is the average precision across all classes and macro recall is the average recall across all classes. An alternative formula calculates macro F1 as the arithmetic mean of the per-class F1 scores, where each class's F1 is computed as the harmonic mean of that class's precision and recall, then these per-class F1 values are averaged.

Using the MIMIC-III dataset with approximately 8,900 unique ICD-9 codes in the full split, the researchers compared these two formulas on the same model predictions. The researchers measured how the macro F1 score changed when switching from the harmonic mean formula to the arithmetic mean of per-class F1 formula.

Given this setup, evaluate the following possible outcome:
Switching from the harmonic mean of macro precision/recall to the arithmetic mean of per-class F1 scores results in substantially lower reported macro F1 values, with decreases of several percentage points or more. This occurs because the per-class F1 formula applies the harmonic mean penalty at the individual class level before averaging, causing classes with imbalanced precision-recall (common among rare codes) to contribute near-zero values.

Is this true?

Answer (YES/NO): NO